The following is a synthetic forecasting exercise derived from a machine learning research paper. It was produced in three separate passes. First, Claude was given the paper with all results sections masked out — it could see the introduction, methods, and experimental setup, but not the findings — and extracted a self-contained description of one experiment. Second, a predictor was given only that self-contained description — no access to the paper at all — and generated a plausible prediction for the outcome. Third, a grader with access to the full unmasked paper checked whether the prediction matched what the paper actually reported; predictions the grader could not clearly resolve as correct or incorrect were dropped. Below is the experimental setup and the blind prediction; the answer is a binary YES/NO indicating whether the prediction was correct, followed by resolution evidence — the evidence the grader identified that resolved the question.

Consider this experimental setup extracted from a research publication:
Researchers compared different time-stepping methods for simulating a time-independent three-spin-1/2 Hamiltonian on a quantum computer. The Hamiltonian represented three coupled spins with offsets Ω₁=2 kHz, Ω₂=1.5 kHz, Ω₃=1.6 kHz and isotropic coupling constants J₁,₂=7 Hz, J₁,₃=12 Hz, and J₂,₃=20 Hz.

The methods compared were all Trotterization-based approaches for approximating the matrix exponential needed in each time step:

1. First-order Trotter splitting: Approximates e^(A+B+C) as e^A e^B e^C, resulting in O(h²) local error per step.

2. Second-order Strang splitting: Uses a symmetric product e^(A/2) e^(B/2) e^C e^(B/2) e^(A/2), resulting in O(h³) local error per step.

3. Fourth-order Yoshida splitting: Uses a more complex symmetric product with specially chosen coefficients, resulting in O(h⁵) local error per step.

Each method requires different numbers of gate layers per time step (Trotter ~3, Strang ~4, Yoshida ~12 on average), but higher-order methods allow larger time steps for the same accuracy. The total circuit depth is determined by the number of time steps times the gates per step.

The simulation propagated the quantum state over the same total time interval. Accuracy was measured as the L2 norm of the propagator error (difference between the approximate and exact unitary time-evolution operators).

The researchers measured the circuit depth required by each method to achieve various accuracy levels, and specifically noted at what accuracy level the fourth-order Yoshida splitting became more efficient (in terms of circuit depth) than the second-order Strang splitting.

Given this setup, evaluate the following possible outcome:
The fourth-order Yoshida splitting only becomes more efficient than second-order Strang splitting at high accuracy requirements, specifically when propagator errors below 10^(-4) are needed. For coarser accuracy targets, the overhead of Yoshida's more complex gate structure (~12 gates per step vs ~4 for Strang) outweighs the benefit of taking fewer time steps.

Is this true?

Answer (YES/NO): NO